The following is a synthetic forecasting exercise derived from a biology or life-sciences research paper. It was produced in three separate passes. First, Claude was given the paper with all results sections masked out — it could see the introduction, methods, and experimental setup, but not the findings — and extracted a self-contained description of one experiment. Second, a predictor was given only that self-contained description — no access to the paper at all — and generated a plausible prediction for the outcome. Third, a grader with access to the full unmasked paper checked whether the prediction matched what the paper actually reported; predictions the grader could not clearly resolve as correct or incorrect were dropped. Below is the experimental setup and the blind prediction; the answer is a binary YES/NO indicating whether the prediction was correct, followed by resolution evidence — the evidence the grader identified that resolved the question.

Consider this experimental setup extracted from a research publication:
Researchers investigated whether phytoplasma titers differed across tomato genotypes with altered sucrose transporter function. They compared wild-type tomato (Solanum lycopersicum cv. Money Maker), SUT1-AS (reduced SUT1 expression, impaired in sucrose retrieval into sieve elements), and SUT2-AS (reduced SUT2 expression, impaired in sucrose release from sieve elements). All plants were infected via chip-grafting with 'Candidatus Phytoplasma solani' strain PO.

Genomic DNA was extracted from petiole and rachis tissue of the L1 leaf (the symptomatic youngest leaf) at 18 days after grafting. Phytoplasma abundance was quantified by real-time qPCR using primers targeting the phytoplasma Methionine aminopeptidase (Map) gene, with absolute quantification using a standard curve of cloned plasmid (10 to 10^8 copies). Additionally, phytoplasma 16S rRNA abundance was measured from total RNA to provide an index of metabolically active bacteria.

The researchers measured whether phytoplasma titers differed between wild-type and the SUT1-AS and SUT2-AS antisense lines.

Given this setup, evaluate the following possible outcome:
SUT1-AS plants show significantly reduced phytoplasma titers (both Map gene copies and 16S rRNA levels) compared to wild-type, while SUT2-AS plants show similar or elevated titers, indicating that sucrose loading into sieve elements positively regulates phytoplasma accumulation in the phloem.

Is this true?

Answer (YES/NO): YES